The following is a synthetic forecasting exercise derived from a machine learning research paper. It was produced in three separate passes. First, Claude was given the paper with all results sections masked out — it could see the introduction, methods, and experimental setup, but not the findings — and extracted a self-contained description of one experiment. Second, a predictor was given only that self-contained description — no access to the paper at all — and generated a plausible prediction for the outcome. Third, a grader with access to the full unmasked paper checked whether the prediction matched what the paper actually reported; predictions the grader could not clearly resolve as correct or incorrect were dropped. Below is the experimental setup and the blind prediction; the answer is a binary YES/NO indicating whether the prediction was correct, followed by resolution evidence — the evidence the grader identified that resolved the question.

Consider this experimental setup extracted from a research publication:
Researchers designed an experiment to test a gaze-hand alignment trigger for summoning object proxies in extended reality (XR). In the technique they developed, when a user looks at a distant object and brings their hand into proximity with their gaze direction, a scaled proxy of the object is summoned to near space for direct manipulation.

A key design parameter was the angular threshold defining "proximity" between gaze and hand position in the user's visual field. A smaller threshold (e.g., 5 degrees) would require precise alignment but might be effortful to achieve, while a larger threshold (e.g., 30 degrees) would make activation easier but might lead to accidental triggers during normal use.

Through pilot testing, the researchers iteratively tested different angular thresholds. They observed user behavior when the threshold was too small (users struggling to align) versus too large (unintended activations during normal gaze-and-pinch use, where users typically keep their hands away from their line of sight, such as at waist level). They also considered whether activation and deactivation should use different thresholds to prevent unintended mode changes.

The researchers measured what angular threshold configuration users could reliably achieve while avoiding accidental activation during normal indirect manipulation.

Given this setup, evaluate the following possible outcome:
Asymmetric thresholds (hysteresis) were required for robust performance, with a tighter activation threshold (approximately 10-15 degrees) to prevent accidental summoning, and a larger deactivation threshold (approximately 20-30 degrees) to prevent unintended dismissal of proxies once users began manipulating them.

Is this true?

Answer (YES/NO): NO